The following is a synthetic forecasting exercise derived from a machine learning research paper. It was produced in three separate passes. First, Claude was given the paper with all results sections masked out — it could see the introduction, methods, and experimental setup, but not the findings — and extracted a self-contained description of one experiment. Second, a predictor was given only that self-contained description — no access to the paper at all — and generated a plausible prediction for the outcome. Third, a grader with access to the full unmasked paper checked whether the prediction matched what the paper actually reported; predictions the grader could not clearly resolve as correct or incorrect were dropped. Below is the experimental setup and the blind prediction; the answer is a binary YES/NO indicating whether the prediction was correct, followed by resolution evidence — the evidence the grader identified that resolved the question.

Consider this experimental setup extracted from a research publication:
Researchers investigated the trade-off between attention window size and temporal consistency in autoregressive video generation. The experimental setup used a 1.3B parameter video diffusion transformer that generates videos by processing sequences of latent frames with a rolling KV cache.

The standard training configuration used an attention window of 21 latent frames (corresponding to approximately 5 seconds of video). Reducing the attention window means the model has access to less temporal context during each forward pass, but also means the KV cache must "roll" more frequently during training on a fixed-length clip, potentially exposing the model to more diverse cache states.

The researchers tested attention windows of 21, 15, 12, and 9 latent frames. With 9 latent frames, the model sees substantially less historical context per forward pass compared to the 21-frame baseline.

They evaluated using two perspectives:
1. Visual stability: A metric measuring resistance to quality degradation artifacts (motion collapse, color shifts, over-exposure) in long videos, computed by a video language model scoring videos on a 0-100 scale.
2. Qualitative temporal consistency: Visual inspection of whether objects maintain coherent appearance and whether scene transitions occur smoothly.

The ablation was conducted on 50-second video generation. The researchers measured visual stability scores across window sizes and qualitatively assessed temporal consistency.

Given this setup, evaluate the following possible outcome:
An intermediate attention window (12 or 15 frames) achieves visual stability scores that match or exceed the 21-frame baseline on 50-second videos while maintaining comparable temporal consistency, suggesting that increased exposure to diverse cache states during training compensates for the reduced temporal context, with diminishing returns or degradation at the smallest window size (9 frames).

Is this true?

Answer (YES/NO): NO